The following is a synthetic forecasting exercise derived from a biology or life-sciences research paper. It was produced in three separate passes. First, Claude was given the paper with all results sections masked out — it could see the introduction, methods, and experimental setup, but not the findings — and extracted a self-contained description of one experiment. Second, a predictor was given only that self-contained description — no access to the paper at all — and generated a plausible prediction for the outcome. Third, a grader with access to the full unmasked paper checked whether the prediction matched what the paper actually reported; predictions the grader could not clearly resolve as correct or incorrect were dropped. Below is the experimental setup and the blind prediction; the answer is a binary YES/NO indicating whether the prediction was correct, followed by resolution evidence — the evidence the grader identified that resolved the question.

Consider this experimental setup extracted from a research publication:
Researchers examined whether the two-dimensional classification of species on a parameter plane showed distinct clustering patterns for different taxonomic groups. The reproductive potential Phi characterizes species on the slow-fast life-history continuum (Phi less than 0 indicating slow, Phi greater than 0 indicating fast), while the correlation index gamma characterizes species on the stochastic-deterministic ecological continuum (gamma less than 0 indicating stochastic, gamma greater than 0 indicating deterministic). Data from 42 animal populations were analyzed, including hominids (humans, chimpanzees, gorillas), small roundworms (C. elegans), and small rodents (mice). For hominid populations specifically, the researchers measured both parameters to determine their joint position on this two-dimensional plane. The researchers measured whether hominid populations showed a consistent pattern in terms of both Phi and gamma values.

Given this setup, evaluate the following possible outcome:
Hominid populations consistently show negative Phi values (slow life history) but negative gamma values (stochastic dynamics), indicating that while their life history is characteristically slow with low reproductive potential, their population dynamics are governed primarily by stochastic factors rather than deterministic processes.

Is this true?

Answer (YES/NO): NO